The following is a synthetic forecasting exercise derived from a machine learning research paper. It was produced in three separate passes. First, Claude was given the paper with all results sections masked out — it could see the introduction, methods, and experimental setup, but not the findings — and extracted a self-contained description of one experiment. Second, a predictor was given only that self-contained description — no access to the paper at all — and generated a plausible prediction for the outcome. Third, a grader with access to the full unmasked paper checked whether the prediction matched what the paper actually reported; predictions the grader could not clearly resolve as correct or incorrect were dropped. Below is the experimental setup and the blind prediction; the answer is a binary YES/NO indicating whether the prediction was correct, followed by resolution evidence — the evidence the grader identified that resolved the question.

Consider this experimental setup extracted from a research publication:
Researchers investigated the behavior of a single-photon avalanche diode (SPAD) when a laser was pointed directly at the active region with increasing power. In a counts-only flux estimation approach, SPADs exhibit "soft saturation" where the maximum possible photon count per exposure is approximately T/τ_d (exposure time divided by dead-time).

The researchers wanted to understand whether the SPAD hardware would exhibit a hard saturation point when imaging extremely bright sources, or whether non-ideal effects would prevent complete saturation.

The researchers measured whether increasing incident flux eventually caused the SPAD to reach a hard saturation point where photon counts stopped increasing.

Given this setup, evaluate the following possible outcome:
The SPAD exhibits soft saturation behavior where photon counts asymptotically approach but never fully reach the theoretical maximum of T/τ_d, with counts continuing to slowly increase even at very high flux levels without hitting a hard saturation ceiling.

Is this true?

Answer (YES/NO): YES